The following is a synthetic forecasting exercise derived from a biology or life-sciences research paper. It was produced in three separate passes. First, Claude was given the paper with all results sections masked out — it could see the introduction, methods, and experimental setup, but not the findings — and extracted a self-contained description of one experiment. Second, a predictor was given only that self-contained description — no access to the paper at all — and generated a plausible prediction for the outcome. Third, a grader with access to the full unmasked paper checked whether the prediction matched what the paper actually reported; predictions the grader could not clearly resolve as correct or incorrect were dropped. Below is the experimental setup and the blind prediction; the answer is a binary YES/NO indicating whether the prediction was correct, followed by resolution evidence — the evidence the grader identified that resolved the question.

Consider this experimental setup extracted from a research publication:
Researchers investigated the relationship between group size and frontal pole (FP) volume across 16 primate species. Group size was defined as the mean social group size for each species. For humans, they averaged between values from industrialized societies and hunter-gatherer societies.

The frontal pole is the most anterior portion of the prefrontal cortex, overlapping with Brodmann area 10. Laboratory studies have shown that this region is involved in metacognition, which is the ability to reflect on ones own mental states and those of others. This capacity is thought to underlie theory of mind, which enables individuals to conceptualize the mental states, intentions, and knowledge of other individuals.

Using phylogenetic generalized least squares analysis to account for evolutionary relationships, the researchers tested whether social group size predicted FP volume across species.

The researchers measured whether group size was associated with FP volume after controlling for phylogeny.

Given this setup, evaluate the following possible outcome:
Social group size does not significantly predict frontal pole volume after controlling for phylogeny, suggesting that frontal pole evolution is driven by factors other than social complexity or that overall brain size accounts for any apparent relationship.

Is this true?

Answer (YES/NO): NO